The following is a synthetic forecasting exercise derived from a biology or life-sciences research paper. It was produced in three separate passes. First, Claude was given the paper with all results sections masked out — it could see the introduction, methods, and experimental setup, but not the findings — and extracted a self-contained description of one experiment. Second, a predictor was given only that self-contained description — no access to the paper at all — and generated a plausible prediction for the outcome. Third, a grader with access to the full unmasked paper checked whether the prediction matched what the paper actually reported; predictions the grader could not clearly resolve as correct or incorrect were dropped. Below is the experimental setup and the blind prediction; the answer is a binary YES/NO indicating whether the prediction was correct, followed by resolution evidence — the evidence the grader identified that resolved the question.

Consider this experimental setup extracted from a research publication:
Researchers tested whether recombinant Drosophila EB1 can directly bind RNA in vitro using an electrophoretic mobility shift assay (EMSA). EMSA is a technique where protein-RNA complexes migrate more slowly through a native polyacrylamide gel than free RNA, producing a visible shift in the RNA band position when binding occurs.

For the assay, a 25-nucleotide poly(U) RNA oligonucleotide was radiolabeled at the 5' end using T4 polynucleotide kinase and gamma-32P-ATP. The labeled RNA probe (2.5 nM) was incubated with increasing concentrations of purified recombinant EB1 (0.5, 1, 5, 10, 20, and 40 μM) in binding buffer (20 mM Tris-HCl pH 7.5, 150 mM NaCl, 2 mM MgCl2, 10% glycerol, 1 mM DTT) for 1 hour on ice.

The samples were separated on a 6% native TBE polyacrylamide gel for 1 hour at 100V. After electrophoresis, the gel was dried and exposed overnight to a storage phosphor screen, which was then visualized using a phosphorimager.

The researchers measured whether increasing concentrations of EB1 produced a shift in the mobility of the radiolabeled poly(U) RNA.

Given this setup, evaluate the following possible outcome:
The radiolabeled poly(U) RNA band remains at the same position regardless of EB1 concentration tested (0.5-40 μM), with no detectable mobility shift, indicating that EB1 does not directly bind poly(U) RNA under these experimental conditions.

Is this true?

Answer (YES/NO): NO